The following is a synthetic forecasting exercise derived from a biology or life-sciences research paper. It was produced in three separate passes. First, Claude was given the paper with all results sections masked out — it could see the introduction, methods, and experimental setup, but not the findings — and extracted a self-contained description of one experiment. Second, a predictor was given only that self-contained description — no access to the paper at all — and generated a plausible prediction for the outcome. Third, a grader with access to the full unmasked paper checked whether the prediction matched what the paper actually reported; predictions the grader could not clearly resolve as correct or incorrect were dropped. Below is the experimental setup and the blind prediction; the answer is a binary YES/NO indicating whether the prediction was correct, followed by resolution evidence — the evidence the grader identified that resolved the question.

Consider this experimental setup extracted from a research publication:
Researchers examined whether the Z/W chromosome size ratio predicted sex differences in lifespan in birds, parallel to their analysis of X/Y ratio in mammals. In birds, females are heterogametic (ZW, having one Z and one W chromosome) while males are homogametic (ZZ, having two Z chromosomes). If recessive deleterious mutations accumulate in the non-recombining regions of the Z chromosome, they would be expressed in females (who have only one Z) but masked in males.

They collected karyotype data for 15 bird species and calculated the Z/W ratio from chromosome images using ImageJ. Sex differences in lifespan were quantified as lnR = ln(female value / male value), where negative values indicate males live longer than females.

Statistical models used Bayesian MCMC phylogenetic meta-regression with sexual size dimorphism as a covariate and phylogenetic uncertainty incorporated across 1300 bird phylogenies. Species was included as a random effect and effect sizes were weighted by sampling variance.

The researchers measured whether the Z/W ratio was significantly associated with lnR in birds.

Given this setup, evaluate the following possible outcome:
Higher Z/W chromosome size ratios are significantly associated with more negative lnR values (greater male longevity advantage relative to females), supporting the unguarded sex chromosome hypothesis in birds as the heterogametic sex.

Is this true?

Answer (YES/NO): NO